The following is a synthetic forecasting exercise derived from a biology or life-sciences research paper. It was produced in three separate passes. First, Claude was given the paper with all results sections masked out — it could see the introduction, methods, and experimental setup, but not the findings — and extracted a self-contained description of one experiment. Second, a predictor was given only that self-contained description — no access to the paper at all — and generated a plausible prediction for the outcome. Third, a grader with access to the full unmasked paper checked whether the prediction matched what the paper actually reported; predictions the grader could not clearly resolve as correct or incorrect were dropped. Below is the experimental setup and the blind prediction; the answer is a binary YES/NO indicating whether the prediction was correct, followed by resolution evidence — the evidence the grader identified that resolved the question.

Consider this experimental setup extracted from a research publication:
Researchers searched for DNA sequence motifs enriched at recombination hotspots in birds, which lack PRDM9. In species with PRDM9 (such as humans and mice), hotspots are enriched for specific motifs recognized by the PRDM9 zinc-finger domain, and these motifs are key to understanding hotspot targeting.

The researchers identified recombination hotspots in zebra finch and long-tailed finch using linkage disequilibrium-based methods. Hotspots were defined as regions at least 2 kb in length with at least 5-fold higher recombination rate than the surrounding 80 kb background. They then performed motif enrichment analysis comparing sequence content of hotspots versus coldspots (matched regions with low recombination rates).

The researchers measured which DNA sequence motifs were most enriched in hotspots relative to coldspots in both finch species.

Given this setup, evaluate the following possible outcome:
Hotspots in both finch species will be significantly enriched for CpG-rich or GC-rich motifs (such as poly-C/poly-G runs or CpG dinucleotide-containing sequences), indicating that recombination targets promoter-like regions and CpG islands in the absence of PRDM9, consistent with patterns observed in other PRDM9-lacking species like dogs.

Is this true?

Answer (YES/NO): NO